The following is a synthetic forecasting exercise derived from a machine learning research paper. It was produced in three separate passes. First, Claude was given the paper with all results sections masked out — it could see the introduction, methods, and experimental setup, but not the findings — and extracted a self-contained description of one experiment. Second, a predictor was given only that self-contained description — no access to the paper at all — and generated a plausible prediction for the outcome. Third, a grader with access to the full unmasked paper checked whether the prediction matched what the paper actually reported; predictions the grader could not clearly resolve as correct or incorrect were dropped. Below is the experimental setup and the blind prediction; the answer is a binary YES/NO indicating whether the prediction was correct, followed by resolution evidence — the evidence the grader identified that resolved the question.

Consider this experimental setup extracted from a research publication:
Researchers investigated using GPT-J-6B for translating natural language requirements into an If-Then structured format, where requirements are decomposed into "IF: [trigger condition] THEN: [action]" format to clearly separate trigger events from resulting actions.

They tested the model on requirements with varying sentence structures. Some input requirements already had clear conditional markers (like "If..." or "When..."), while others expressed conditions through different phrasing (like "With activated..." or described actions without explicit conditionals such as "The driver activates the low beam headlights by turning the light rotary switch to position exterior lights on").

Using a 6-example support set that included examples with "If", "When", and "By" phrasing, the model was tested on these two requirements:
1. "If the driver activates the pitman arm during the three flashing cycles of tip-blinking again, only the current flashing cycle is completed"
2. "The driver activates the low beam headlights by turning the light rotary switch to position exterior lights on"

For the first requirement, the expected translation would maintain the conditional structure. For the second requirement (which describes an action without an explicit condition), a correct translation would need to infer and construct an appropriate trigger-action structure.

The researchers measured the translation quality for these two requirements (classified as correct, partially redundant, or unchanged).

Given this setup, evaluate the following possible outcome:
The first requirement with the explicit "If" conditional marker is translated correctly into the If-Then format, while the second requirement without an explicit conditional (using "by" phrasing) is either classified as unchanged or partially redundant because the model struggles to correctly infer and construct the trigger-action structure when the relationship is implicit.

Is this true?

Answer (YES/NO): YES